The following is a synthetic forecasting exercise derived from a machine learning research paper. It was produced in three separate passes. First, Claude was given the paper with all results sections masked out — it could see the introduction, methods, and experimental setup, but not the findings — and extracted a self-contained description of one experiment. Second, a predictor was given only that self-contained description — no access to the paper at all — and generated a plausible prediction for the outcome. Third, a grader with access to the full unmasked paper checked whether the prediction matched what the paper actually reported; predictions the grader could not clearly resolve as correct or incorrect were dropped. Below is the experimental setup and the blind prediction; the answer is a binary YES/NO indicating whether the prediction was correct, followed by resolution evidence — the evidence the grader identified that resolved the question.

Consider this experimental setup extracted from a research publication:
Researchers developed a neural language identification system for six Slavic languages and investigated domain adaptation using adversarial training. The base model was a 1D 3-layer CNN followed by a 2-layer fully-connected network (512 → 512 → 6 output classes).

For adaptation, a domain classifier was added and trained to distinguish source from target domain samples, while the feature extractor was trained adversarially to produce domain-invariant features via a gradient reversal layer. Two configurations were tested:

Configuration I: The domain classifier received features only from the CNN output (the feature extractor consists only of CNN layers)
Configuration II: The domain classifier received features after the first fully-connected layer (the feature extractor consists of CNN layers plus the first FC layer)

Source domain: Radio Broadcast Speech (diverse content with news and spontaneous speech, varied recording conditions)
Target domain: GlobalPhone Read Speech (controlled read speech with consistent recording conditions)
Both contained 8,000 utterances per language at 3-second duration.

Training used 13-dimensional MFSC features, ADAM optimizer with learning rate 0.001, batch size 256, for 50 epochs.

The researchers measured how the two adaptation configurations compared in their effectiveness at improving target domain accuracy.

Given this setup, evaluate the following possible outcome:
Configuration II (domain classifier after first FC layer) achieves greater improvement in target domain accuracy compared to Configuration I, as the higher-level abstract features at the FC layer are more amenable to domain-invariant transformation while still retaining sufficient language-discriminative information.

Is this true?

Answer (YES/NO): YES